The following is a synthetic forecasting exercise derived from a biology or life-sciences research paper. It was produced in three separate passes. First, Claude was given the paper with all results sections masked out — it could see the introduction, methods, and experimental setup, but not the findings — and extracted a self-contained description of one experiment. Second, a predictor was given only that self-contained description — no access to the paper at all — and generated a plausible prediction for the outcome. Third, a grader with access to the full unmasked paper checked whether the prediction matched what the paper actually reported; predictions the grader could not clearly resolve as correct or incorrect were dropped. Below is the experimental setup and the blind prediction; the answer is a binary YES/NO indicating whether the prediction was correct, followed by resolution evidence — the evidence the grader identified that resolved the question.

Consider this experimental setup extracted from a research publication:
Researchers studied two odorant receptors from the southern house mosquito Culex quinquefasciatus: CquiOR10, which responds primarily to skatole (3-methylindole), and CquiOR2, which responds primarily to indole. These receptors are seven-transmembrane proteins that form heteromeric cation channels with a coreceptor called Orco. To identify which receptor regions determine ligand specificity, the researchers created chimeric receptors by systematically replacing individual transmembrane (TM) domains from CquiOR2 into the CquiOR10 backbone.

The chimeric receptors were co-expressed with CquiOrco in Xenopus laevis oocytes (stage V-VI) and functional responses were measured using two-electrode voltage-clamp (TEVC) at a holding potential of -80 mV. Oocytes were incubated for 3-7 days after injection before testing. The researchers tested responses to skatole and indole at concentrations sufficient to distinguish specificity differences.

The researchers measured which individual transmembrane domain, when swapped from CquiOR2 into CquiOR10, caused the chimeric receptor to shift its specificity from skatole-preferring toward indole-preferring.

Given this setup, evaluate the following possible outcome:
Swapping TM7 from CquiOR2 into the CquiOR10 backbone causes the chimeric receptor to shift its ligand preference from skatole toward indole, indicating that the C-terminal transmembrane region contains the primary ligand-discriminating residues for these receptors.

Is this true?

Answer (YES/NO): NO